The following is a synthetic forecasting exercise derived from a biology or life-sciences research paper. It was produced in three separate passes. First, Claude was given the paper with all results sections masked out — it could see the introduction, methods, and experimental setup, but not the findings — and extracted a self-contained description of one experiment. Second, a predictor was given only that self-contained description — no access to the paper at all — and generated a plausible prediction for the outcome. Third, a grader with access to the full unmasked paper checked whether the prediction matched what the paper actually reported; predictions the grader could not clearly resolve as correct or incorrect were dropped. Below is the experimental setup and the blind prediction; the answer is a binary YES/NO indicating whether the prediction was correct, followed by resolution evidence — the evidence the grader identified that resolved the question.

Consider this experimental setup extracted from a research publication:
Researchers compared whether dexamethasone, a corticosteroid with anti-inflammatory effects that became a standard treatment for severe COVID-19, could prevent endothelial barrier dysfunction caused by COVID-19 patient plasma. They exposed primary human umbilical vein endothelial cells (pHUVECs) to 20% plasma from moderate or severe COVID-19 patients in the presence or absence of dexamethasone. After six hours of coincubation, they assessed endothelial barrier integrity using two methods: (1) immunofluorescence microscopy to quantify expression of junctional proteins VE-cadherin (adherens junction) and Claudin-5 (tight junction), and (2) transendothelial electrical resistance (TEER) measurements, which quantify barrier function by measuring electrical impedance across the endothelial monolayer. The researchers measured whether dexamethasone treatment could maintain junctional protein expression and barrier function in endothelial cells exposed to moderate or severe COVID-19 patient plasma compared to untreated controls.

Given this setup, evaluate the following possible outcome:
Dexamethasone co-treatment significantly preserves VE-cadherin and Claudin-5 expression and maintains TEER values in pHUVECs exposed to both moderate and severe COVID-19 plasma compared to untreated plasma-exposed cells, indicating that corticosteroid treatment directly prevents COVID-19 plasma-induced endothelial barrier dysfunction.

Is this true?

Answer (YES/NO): NO